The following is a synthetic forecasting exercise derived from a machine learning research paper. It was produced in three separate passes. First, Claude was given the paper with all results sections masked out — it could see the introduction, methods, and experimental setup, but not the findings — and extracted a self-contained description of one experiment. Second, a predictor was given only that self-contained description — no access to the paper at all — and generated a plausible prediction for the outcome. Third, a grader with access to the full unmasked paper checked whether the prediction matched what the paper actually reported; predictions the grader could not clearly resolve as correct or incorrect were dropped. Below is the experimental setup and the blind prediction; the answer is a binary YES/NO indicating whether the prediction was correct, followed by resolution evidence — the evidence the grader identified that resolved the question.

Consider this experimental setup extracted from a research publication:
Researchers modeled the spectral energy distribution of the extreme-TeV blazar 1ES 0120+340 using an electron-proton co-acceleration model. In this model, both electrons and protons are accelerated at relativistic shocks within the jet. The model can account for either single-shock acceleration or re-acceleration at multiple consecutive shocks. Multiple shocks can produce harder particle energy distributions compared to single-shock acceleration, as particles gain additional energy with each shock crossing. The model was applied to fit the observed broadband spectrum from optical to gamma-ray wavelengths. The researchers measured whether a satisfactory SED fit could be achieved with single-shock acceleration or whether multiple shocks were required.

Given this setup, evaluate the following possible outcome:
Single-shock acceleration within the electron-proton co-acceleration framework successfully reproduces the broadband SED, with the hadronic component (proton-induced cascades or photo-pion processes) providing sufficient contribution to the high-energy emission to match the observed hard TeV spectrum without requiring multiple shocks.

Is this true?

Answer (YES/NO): NO